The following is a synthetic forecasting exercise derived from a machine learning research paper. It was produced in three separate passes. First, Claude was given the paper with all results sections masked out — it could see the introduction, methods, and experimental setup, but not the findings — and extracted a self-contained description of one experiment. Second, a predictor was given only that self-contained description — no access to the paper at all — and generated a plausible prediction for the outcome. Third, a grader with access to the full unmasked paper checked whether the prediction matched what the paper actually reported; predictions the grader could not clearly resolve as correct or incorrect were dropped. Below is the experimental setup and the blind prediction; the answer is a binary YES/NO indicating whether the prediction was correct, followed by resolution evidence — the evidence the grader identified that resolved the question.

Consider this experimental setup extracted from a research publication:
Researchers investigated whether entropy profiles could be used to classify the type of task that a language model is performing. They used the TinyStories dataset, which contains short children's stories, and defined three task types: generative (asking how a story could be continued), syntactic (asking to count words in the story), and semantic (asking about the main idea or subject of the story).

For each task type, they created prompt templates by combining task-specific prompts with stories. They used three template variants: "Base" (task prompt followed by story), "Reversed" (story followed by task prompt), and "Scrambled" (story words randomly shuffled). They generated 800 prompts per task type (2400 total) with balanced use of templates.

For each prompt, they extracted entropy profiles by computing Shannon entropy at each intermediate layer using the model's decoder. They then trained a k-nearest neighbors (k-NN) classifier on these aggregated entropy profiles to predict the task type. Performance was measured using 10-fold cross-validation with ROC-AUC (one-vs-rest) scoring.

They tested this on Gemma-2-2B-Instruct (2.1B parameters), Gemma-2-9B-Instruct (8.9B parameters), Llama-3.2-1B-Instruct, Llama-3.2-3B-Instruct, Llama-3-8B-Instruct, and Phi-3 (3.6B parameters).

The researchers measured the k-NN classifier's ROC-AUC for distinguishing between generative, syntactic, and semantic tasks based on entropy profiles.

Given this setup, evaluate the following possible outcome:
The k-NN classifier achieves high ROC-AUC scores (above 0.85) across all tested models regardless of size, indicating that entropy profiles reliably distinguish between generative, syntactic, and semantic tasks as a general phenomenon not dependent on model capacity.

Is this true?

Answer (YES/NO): NO